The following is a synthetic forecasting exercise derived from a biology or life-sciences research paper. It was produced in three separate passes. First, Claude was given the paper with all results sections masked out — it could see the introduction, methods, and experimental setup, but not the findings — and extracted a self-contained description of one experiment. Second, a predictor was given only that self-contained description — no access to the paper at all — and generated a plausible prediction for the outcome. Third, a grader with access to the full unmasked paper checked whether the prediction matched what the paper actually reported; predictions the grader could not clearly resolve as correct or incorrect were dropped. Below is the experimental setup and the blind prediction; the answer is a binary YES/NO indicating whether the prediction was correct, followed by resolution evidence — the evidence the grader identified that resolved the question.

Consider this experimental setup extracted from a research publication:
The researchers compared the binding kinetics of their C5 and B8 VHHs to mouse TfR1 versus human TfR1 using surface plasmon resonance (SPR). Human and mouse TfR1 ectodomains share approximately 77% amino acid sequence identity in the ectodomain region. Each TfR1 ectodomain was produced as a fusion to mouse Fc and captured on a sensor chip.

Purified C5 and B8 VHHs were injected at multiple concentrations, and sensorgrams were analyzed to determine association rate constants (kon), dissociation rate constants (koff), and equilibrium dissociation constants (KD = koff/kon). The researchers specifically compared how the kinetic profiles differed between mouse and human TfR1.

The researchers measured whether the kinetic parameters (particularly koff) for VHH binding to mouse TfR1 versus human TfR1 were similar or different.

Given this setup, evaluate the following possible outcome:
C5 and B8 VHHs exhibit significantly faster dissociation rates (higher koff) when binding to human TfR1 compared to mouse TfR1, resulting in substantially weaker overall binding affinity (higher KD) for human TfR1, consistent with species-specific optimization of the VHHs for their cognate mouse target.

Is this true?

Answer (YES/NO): NO